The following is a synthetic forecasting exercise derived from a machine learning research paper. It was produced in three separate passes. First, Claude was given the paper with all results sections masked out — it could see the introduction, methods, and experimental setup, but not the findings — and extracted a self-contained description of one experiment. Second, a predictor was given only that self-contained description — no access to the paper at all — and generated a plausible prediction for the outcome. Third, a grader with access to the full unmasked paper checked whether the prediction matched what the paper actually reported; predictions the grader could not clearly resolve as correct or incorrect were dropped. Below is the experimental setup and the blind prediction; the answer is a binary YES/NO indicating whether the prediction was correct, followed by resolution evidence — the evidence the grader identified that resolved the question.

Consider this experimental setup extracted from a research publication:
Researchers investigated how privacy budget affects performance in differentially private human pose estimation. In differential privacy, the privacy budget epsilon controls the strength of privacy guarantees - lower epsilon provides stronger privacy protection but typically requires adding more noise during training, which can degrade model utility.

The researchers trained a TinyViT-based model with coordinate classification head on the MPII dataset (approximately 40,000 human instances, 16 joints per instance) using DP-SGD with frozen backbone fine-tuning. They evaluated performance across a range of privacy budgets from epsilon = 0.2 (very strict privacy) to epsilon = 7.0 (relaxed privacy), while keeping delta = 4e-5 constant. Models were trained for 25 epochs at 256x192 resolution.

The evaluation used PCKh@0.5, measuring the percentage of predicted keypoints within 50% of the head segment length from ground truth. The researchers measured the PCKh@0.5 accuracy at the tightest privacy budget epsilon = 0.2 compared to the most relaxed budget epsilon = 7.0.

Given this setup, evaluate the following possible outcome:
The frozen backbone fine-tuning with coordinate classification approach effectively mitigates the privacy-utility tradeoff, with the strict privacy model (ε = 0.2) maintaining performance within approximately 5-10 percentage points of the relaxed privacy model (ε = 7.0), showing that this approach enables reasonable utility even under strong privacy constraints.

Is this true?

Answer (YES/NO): NO